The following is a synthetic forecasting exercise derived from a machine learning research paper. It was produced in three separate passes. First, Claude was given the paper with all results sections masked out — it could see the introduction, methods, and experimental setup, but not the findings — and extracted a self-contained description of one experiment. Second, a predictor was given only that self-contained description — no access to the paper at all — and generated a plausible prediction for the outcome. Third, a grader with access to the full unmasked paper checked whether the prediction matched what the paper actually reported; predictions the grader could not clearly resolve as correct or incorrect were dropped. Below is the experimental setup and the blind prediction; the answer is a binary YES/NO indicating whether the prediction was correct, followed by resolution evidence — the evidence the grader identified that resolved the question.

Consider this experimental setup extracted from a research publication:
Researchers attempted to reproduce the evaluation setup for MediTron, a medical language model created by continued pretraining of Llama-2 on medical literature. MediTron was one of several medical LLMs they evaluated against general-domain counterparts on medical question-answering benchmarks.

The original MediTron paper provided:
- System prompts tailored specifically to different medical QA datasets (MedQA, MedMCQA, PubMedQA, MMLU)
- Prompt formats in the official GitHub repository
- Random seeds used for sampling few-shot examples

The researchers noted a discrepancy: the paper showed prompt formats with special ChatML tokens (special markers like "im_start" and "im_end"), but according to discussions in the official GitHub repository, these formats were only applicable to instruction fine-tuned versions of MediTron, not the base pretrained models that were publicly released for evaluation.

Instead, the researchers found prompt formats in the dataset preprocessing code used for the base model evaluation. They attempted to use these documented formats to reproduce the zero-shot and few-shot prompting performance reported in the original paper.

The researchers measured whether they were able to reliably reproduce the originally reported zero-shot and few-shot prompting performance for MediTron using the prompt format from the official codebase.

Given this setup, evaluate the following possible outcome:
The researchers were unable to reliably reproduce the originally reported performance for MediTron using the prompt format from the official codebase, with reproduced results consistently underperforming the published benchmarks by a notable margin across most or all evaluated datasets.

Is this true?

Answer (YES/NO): NO